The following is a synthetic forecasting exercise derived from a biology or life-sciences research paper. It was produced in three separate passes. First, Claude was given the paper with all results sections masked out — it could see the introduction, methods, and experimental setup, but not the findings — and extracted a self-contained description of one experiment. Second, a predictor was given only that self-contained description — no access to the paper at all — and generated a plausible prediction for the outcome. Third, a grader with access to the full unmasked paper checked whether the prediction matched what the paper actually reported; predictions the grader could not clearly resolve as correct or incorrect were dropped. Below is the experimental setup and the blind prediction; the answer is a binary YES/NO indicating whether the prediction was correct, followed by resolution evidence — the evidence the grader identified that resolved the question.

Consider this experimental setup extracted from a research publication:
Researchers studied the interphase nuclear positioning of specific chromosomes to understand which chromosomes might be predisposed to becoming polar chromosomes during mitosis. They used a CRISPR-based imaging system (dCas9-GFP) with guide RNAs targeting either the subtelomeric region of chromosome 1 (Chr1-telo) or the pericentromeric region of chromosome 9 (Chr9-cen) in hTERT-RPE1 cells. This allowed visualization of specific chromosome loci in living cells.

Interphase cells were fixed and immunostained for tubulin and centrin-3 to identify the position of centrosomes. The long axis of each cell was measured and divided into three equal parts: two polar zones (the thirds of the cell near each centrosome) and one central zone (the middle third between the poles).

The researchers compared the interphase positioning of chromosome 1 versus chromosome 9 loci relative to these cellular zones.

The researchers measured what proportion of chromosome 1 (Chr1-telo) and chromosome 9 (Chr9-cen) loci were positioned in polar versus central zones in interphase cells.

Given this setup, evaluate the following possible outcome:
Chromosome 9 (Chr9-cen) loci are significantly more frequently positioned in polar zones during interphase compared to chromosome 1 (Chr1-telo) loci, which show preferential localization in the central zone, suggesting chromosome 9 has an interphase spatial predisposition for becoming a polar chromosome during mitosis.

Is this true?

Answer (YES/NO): NO